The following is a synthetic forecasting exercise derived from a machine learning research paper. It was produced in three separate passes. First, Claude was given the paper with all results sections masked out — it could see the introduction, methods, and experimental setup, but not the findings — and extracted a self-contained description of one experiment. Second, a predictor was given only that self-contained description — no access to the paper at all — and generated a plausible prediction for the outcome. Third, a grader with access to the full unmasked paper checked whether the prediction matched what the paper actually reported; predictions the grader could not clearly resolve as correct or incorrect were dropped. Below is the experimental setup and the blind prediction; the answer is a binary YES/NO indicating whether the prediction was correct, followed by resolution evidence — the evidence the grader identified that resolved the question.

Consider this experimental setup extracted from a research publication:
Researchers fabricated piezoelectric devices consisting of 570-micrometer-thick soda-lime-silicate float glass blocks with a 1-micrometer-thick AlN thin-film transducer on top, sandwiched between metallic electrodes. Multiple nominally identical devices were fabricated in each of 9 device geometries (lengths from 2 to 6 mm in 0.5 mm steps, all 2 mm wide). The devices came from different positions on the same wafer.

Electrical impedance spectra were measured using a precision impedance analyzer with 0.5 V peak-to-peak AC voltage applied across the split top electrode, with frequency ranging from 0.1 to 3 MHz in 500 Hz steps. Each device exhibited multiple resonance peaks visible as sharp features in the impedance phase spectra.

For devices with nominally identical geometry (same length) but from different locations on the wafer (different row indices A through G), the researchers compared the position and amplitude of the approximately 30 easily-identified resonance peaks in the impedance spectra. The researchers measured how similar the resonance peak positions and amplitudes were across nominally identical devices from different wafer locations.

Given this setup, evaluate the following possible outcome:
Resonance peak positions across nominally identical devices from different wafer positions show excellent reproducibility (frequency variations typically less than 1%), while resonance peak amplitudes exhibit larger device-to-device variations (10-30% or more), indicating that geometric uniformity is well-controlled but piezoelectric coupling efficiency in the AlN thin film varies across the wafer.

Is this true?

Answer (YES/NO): NO